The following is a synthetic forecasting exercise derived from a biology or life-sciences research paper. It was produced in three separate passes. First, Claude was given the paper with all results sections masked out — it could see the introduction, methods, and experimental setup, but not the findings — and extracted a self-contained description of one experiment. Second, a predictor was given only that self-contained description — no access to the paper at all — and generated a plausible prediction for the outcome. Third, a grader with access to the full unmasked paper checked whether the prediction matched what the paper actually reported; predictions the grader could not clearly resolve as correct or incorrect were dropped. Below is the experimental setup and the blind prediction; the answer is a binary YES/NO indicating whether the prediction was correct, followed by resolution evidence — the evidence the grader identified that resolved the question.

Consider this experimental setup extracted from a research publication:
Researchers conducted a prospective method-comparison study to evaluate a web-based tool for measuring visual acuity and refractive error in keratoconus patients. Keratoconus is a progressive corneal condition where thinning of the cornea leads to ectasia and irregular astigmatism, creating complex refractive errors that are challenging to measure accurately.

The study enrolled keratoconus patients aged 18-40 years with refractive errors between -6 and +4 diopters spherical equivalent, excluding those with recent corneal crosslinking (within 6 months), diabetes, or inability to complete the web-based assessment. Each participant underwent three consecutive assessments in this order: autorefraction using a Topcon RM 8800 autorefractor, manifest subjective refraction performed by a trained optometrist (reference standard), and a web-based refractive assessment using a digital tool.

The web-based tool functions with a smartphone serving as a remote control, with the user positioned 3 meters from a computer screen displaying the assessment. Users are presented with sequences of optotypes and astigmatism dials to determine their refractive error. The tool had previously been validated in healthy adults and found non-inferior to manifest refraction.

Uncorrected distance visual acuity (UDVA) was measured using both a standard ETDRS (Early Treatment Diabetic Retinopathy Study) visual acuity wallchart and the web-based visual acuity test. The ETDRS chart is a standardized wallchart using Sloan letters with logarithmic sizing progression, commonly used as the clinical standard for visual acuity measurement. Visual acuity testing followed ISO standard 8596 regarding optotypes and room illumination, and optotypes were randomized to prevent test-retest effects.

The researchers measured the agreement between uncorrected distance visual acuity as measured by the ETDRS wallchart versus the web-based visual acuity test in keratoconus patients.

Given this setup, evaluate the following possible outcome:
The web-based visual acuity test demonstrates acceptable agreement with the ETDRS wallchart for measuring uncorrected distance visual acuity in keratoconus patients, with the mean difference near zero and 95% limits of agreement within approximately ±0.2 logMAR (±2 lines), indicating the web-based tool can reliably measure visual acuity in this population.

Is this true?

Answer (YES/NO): NO